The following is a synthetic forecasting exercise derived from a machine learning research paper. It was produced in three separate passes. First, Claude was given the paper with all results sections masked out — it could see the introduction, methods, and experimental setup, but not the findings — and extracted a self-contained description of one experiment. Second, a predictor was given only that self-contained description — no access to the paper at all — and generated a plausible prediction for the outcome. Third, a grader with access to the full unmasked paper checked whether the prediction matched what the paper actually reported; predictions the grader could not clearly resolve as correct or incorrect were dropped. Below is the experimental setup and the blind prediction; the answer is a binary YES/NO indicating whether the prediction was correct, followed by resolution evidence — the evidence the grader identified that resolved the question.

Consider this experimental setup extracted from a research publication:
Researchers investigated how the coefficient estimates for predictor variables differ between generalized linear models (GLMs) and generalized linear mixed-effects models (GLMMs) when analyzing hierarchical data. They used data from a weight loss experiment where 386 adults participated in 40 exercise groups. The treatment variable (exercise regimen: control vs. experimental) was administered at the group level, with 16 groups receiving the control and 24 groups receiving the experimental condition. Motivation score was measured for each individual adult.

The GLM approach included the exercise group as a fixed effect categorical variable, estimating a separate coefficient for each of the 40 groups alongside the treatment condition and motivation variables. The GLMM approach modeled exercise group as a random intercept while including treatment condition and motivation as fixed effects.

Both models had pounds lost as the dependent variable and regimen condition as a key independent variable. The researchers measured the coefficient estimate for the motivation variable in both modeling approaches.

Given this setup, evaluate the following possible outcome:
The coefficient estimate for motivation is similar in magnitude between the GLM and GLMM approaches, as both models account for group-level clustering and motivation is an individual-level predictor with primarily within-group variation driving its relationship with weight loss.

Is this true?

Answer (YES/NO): YES